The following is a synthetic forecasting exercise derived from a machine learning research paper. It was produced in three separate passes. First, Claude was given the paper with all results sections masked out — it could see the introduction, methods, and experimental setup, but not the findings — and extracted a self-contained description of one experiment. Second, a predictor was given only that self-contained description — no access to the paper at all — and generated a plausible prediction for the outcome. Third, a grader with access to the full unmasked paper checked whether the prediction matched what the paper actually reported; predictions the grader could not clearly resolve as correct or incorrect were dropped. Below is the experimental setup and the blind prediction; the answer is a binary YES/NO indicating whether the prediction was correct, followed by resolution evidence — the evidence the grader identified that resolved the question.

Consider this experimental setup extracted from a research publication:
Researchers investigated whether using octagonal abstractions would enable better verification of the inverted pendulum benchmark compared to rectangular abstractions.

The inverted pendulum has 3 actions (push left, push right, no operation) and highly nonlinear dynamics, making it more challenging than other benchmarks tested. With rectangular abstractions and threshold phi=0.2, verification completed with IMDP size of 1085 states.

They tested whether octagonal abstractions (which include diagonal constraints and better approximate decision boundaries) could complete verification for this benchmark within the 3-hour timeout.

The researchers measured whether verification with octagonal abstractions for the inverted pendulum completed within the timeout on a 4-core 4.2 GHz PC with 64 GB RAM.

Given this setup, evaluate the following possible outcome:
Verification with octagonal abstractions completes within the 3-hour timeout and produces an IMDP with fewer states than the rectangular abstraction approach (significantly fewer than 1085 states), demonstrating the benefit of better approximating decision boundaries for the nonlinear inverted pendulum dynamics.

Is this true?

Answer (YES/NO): NO